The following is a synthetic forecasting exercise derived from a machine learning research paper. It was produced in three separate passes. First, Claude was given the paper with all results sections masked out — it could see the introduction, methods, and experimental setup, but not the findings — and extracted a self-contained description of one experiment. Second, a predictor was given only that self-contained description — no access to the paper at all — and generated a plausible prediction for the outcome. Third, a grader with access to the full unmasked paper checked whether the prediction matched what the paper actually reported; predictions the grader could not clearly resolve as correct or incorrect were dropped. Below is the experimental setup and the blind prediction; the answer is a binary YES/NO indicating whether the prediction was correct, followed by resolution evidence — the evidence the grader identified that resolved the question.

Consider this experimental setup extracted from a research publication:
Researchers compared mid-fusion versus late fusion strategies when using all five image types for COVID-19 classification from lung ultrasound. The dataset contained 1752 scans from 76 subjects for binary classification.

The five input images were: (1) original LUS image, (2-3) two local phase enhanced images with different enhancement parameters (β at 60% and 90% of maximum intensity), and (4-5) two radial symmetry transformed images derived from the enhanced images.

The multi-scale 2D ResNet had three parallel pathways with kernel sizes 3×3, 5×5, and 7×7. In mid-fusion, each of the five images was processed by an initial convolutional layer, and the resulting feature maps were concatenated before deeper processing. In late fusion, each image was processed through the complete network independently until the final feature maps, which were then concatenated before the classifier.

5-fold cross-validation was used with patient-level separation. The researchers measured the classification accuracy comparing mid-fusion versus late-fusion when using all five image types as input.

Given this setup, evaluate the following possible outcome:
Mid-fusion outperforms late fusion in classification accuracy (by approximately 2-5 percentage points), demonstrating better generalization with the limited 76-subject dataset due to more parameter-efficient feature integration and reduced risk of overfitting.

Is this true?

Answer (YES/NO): NO